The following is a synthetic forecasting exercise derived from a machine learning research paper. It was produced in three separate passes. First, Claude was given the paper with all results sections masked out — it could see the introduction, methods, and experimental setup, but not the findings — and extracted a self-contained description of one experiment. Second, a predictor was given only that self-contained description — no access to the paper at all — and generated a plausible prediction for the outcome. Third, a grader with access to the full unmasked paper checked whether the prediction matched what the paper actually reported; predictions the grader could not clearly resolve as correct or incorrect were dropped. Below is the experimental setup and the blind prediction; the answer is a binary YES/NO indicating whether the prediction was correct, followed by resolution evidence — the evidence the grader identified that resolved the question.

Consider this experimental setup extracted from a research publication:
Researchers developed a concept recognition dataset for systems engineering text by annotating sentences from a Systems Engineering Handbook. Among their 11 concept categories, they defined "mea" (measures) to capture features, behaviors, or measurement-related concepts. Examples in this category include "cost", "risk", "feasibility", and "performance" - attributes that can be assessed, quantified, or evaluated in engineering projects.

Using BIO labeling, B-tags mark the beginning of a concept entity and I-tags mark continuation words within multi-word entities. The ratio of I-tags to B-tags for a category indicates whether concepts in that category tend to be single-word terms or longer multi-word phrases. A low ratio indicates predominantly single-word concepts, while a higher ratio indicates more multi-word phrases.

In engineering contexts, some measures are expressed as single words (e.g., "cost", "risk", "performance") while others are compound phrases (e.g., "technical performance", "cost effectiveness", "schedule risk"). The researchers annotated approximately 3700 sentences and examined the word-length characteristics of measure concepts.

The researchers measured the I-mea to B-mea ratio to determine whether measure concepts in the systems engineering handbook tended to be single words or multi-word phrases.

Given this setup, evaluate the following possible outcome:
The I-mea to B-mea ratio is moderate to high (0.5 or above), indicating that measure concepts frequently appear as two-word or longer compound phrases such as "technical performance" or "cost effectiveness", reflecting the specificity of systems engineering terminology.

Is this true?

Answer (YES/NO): NO